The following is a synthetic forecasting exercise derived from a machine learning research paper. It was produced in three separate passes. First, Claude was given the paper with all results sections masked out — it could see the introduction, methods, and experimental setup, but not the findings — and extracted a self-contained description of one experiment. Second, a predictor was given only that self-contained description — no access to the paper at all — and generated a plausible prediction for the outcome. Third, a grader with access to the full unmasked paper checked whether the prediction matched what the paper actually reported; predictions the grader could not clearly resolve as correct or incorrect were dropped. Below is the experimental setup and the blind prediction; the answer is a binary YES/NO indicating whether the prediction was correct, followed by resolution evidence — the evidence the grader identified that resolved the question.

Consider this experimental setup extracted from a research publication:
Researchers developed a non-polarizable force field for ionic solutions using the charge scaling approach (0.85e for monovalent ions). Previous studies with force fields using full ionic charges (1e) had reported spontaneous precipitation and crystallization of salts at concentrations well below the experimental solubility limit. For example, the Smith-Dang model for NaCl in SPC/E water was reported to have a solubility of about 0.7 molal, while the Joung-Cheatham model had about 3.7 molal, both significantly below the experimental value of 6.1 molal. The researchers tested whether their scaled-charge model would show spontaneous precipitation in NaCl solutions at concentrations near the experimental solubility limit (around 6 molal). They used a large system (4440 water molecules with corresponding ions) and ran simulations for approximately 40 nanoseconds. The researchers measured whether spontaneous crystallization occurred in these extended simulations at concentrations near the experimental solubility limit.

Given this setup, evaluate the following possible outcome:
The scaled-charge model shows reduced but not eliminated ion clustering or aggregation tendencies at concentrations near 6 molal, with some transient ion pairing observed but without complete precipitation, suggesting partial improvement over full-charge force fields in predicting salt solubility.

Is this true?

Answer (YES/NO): NO